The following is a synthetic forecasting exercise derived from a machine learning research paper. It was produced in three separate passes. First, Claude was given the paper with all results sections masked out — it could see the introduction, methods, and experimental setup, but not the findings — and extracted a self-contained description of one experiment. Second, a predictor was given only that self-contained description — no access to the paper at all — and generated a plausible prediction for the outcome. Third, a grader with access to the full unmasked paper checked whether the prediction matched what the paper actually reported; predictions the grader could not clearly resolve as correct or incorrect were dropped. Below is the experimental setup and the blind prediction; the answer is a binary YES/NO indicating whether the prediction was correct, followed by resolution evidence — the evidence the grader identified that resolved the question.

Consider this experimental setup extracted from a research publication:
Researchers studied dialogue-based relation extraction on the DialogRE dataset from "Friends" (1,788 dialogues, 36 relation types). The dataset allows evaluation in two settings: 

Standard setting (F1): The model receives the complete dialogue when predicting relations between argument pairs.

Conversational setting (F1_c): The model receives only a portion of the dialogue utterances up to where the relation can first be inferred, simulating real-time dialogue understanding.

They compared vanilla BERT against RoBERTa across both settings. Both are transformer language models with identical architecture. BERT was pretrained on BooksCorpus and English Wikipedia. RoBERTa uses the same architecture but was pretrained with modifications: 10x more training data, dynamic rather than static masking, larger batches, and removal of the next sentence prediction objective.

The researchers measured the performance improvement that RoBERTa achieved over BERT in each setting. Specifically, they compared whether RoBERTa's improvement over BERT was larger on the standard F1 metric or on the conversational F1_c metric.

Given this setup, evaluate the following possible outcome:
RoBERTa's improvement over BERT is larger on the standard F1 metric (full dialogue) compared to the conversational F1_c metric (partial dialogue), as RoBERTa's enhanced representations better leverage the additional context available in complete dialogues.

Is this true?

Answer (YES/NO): NO